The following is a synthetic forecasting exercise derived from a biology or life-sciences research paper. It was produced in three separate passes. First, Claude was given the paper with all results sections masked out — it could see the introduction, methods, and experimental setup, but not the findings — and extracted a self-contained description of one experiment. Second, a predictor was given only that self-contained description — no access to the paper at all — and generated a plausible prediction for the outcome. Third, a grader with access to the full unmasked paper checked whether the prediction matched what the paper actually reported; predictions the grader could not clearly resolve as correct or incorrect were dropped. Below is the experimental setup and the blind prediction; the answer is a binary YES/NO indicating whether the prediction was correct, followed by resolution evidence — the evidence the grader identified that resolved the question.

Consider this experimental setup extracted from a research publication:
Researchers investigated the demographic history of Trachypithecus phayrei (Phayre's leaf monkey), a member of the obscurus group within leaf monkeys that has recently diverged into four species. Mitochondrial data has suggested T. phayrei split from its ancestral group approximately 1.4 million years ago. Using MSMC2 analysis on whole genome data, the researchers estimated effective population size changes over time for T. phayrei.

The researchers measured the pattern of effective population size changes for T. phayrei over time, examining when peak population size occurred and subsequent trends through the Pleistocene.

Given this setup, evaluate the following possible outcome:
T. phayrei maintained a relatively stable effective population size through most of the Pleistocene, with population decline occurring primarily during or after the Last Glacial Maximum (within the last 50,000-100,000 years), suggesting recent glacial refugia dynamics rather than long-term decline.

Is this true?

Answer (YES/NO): NO